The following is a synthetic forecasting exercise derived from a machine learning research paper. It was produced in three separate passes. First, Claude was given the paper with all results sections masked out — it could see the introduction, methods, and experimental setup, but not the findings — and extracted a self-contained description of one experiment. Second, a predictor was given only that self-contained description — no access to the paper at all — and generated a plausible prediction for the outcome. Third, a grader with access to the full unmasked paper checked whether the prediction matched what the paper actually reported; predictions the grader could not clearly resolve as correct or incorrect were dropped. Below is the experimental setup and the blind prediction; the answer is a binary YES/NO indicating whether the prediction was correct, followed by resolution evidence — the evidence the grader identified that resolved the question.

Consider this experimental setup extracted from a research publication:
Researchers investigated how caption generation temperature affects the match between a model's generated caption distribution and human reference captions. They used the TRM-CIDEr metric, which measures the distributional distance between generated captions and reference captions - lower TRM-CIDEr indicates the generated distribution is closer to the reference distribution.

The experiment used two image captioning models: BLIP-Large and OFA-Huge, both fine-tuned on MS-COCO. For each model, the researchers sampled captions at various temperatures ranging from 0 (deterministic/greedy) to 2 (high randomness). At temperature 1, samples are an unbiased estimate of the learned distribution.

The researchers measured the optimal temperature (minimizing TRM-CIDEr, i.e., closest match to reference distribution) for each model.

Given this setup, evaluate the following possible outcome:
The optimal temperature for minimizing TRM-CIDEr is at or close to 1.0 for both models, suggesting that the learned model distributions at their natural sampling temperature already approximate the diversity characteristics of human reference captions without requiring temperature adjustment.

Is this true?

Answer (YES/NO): YES